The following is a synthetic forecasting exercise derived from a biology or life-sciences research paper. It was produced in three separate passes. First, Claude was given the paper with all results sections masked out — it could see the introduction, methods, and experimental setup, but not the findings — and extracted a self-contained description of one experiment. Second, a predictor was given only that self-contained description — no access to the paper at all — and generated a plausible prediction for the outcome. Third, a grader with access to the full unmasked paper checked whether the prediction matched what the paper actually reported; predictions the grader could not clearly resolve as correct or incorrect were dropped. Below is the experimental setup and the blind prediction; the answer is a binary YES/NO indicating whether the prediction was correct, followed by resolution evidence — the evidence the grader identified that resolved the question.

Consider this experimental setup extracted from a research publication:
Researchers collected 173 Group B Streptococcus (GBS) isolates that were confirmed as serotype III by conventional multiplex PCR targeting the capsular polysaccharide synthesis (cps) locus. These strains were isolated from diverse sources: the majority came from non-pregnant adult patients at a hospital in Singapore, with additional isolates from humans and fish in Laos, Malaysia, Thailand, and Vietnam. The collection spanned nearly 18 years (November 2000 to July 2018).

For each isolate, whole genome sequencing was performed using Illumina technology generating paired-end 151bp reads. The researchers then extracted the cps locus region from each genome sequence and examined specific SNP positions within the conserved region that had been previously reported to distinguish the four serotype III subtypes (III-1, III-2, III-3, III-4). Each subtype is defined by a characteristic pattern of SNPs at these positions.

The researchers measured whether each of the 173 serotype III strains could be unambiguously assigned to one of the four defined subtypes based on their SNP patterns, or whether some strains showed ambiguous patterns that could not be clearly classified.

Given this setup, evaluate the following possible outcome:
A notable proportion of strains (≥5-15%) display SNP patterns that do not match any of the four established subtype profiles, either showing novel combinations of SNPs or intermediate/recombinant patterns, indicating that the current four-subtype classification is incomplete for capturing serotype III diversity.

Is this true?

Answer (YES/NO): NO